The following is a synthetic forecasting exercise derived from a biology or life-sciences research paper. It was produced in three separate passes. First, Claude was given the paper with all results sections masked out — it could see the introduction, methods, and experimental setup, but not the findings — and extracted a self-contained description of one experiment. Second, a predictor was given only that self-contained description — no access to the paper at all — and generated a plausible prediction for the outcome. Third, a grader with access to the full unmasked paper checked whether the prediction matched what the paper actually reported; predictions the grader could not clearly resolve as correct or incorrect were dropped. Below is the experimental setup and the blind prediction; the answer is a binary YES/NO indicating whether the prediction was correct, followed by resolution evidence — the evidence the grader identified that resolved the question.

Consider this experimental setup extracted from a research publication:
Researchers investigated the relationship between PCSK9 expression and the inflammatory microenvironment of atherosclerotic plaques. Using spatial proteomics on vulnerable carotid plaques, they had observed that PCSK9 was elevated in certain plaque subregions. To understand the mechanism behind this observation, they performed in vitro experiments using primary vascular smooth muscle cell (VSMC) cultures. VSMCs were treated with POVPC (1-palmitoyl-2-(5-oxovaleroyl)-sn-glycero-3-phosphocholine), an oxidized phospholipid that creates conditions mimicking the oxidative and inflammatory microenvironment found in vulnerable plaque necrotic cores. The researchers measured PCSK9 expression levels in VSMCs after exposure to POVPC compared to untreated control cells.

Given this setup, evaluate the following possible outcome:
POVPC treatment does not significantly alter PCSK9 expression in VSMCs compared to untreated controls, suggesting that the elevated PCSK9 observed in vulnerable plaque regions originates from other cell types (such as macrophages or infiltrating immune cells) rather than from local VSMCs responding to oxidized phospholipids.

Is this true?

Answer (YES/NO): NO